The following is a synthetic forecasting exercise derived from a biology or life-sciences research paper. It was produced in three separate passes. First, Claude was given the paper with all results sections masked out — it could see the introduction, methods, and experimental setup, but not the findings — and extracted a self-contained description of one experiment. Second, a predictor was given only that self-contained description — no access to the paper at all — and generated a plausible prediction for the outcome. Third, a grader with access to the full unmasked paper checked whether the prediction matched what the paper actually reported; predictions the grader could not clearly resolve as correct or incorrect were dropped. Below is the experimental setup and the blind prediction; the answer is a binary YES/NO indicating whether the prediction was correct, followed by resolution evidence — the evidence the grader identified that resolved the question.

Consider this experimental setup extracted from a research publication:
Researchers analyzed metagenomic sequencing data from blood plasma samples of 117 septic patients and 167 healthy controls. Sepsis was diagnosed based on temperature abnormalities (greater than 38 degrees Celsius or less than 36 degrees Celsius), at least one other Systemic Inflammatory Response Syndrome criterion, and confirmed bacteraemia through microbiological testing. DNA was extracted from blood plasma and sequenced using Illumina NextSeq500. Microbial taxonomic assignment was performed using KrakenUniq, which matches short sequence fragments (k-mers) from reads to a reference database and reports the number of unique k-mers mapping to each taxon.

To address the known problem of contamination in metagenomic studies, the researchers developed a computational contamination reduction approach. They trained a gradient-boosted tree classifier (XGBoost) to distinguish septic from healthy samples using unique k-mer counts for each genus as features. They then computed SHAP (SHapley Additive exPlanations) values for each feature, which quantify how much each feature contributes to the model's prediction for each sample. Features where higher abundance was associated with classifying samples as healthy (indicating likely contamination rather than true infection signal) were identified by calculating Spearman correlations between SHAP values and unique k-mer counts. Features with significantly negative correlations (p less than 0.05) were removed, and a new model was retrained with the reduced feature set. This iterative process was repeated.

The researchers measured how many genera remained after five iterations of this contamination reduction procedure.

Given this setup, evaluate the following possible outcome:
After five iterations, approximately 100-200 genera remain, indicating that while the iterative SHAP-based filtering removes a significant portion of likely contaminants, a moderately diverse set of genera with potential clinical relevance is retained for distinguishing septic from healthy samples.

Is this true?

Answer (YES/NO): NO